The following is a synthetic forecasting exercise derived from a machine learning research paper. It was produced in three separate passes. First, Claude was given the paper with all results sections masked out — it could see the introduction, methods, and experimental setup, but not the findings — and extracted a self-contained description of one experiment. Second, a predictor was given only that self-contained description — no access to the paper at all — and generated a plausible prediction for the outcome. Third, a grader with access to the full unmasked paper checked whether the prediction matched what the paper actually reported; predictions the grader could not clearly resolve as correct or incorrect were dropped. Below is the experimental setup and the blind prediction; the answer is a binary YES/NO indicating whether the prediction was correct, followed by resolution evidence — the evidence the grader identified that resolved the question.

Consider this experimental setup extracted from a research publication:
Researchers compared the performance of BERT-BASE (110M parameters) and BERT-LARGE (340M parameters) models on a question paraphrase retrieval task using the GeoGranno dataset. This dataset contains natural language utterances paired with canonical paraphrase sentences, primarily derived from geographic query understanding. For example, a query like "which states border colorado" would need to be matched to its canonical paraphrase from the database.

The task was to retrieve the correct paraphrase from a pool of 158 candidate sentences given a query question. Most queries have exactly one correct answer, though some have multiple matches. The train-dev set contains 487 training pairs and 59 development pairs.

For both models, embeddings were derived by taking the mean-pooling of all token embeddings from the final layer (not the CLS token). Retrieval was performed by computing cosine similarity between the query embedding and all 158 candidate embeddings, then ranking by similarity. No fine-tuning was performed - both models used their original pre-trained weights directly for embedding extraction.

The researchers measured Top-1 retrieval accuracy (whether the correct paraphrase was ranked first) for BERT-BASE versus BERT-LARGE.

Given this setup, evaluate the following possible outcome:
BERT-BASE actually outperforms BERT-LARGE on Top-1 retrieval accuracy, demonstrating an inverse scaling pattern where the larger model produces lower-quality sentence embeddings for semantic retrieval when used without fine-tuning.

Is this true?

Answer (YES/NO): YES